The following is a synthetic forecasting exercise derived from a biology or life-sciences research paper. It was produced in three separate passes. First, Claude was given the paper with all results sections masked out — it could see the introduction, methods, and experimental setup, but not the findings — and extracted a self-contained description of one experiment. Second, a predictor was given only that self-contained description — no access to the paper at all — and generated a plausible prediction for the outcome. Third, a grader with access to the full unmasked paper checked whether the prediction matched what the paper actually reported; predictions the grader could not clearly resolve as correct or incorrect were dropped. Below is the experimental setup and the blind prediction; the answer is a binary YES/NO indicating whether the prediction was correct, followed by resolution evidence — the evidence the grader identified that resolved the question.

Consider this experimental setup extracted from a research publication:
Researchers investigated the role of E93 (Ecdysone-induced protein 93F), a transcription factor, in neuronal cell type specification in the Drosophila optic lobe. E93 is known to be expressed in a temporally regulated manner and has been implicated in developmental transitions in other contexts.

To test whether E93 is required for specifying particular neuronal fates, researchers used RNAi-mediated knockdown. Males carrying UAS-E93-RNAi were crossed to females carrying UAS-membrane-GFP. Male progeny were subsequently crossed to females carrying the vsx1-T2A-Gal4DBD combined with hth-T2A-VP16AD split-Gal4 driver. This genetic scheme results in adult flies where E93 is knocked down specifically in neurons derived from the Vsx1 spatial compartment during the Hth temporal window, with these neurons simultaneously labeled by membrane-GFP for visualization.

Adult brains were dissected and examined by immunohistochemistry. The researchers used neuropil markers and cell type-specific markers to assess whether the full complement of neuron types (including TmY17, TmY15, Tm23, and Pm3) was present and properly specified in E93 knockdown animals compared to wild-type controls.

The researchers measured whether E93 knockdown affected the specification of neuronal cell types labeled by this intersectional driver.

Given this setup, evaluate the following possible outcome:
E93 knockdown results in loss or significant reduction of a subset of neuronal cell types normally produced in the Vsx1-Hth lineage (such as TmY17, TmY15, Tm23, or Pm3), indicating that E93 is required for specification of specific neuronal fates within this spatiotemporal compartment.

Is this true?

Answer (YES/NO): YES